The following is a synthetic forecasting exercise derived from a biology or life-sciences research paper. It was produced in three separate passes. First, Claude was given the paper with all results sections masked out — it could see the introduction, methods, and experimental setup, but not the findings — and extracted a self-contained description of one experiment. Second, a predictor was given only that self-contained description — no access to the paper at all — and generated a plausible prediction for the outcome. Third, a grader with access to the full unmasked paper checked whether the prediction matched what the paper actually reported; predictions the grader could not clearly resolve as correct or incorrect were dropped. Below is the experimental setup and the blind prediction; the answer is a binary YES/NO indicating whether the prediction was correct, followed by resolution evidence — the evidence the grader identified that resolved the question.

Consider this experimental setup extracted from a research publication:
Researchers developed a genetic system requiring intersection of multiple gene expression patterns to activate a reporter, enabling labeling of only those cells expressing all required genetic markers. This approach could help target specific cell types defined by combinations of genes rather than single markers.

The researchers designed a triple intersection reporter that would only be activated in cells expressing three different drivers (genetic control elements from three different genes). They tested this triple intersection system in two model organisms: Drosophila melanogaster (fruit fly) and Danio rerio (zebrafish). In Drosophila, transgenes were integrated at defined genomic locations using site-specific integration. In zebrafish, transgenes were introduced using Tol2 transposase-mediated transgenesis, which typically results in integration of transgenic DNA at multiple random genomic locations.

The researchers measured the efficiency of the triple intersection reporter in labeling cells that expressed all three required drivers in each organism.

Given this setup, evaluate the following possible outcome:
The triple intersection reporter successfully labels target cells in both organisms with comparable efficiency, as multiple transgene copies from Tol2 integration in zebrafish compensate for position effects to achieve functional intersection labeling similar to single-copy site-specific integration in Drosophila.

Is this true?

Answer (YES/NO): NO